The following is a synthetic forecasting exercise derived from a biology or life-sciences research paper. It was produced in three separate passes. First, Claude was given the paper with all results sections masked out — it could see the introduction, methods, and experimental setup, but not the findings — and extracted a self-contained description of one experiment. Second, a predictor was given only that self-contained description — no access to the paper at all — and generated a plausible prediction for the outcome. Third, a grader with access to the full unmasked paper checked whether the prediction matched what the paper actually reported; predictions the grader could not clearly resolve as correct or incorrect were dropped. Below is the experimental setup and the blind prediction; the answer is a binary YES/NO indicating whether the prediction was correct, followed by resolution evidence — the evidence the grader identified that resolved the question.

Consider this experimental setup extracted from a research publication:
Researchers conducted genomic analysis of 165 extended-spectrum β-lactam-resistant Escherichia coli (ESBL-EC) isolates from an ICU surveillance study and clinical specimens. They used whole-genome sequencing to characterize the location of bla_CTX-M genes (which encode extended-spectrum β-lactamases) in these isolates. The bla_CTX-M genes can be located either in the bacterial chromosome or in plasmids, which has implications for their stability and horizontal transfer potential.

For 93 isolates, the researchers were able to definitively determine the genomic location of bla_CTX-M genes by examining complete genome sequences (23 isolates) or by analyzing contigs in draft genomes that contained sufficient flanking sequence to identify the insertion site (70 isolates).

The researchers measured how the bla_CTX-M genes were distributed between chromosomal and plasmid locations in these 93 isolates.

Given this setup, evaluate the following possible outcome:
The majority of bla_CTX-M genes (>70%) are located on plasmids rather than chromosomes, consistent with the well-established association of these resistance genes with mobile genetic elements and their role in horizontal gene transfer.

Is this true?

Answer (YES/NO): NO